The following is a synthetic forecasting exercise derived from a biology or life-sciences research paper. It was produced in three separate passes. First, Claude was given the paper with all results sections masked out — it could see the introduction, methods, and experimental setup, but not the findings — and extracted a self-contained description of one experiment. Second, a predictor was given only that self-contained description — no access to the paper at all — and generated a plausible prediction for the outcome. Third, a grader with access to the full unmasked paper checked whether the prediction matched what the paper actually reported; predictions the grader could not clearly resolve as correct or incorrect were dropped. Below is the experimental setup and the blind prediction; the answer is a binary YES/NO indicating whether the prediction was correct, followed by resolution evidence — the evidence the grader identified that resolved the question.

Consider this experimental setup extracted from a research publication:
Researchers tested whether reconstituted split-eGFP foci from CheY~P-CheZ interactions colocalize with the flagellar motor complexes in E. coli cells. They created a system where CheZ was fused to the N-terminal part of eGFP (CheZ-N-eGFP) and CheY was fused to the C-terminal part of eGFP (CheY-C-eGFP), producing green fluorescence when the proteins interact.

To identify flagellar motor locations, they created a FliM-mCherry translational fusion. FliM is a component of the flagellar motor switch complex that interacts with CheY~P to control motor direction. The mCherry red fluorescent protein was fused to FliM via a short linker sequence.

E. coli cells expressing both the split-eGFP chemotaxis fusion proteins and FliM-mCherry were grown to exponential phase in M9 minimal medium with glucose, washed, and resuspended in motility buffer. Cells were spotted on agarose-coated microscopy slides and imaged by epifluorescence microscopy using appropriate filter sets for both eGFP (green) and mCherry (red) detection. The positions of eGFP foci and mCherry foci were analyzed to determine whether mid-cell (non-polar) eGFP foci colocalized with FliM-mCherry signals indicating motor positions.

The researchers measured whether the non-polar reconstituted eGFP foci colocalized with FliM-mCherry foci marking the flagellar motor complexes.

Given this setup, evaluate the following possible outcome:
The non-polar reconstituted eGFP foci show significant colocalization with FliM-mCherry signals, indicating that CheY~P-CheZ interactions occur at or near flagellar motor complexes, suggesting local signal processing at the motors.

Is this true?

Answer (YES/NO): YES